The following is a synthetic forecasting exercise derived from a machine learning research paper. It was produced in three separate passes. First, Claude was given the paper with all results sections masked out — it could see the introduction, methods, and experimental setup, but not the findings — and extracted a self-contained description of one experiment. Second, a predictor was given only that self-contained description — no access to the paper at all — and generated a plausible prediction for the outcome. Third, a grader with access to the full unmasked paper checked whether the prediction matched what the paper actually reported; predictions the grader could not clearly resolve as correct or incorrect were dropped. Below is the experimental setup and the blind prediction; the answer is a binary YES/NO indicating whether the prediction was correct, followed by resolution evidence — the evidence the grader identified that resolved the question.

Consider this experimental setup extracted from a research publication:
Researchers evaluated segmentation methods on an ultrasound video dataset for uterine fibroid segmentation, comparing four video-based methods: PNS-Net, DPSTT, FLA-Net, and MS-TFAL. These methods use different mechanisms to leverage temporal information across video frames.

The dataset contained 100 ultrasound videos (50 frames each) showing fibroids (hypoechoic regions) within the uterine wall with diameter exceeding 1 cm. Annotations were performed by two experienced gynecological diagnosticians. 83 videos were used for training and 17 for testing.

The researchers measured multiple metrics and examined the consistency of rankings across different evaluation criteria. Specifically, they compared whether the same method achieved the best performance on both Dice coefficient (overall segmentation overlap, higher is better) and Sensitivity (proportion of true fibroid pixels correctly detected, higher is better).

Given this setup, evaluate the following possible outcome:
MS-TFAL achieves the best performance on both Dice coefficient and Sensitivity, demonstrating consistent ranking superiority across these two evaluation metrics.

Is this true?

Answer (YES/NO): YES